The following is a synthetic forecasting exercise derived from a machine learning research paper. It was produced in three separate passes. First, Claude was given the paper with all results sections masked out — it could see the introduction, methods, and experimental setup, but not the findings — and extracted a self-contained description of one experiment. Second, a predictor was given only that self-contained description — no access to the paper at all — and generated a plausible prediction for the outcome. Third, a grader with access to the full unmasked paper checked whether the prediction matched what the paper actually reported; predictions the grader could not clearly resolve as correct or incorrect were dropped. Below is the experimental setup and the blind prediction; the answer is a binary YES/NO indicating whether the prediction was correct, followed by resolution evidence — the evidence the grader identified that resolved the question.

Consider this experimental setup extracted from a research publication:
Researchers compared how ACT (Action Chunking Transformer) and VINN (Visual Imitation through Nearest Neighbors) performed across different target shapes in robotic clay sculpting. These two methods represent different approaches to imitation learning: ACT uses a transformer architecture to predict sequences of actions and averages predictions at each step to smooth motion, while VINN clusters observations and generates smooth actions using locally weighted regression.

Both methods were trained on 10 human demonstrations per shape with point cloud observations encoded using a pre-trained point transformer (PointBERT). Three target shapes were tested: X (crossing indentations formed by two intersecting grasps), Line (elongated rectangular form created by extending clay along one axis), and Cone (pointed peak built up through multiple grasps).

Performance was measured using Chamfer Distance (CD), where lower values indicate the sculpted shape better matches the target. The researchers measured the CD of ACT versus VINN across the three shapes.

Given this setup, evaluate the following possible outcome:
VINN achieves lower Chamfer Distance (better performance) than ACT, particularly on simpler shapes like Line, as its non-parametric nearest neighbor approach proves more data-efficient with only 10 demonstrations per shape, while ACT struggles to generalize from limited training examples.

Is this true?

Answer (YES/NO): NO